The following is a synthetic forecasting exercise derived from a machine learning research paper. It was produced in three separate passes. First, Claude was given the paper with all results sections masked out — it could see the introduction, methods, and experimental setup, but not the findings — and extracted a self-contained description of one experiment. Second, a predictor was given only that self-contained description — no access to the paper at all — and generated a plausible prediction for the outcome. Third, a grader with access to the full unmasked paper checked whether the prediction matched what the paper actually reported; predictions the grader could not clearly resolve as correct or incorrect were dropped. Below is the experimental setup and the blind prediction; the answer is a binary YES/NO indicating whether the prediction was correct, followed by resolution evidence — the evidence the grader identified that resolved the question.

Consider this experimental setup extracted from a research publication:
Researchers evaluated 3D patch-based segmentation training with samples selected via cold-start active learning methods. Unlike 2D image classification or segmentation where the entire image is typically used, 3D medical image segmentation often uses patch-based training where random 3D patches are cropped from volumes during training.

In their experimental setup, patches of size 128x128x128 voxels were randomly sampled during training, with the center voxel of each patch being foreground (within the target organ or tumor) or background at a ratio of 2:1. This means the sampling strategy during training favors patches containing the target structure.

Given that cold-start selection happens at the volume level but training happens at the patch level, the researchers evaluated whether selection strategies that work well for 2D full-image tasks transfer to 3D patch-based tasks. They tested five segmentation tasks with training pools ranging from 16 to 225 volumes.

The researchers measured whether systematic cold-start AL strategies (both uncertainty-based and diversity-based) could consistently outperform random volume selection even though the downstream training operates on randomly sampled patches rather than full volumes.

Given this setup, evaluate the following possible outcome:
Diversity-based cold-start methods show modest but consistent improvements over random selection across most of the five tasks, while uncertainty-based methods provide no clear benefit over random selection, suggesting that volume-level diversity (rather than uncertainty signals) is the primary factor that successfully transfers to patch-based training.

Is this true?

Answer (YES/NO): NO